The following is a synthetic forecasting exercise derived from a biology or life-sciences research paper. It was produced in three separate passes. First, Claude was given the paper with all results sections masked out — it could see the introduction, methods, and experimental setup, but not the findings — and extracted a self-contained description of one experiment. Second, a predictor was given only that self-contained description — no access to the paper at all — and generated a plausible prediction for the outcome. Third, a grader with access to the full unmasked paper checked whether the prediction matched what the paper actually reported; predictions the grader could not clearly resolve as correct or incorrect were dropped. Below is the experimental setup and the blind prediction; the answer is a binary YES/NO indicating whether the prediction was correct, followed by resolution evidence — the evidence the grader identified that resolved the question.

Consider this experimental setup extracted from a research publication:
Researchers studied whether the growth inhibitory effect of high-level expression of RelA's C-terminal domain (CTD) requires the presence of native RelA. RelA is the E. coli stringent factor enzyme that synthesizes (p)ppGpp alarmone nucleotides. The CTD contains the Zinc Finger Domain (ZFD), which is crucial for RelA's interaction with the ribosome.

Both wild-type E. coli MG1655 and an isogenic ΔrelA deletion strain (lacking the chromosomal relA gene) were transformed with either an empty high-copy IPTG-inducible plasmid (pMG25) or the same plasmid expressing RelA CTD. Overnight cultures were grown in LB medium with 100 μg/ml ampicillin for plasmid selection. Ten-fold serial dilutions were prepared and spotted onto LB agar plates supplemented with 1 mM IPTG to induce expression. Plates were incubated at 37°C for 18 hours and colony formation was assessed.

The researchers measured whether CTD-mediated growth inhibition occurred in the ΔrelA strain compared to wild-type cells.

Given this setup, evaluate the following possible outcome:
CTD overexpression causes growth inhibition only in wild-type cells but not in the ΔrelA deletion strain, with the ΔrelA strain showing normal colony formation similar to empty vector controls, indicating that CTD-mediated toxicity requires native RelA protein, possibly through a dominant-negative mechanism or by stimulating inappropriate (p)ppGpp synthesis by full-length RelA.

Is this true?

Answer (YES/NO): NO